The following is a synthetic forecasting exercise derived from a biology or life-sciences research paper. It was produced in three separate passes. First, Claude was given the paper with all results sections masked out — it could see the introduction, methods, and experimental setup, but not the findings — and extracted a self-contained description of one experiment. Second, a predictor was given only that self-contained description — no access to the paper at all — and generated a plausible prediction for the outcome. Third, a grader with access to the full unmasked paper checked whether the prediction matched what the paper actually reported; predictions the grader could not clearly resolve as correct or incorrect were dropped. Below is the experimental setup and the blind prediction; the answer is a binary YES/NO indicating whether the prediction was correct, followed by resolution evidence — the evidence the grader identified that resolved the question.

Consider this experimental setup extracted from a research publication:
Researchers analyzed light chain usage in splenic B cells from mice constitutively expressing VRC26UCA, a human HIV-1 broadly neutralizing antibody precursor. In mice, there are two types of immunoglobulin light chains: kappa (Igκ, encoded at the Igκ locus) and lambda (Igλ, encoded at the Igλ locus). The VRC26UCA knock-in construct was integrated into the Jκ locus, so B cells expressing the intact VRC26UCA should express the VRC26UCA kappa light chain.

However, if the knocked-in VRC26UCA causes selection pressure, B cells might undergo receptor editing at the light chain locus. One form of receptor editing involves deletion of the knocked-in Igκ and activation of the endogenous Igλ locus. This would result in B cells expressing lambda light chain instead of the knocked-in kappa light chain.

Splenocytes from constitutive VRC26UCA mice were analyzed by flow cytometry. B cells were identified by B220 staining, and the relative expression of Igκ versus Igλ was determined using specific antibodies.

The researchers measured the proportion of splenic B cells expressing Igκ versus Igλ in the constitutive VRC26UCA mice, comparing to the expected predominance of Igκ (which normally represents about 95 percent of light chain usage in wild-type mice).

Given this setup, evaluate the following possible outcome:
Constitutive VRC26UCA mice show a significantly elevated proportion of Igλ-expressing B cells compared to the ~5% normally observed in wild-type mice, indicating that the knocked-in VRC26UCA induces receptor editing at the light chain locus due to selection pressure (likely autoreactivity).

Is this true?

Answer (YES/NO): YES